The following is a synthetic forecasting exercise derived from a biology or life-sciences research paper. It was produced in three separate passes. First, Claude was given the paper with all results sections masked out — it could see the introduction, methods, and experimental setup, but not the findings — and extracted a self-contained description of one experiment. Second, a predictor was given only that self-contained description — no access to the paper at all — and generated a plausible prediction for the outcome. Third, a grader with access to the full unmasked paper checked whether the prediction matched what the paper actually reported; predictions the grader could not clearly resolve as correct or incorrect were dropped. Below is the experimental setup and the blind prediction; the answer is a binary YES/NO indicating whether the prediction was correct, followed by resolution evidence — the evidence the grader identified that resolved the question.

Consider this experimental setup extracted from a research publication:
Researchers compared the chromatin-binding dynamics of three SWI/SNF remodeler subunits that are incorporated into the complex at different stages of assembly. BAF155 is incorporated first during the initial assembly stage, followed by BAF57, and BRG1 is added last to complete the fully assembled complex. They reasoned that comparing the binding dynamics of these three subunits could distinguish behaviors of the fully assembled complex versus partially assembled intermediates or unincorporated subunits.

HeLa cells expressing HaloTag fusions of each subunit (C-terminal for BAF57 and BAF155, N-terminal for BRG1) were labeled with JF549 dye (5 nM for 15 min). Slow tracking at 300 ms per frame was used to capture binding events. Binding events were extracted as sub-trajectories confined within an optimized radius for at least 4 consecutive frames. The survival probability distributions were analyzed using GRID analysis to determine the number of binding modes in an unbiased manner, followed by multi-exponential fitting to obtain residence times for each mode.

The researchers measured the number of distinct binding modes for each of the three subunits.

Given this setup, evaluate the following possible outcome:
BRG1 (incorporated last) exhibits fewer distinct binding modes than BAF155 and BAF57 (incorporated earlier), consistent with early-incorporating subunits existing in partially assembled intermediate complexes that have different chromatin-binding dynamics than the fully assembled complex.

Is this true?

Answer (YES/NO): NO